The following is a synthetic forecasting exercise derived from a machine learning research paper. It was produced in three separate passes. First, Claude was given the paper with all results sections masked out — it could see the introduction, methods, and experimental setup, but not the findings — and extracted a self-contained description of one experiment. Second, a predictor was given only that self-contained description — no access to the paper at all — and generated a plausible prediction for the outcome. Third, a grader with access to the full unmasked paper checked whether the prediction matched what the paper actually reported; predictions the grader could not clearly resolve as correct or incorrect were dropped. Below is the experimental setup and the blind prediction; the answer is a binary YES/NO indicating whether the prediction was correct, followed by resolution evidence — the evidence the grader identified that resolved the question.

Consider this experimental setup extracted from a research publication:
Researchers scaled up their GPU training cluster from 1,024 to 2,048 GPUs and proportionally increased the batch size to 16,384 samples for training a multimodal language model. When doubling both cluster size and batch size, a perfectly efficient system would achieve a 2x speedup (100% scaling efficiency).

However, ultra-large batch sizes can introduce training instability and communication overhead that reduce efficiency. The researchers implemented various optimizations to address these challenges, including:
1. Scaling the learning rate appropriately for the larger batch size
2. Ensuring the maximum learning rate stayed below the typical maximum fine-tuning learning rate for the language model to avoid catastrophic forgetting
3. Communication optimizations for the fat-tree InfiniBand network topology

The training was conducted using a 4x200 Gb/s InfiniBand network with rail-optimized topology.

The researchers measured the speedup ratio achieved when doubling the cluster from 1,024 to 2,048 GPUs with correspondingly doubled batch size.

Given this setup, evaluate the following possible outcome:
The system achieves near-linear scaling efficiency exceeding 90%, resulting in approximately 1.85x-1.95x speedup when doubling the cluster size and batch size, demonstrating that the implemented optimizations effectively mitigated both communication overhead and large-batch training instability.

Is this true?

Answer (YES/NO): YES